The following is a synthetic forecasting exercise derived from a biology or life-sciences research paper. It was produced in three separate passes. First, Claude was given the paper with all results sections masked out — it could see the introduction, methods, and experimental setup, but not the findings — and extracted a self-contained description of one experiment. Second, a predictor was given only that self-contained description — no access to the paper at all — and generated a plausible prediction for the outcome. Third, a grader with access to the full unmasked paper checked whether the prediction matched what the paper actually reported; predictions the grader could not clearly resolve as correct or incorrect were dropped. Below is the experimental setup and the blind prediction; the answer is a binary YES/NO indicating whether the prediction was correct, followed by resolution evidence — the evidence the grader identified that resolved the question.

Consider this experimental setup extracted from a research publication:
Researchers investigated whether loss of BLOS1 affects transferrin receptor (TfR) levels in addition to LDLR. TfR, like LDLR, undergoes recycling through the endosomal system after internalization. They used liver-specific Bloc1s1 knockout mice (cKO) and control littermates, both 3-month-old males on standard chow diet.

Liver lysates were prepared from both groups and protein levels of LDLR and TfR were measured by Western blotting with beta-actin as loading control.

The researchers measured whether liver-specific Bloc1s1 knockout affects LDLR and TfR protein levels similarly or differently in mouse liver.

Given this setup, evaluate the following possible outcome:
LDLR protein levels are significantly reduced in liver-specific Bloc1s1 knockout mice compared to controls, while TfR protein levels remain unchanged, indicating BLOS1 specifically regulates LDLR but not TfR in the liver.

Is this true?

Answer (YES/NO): NO